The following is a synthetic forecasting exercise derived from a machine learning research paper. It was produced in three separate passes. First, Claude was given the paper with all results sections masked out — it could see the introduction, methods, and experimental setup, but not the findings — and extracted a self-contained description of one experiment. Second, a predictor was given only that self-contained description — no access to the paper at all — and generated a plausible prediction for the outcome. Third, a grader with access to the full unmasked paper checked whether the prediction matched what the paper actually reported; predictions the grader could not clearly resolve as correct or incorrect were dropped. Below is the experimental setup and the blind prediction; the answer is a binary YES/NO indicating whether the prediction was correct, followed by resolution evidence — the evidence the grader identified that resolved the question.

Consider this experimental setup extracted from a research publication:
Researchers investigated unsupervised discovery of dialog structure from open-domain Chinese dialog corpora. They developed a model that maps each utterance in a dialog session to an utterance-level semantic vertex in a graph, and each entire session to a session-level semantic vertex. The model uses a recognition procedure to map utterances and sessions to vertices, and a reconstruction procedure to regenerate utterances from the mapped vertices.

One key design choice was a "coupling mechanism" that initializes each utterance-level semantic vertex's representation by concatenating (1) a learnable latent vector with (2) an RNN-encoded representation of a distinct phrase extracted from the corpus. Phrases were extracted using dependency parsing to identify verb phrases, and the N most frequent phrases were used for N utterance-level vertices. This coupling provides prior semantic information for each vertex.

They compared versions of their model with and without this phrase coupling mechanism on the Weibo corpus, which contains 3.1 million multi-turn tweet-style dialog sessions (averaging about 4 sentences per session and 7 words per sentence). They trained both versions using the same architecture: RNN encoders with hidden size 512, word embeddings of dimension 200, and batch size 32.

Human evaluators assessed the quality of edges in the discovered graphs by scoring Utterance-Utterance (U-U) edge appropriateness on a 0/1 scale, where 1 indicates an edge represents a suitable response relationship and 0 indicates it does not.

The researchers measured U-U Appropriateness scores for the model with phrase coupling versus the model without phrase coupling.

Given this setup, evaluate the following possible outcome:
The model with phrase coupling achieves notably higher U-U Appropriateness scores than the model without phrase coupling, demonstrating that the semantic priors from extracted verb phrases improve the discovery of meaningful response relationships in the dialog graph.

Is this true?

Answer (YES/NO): YES